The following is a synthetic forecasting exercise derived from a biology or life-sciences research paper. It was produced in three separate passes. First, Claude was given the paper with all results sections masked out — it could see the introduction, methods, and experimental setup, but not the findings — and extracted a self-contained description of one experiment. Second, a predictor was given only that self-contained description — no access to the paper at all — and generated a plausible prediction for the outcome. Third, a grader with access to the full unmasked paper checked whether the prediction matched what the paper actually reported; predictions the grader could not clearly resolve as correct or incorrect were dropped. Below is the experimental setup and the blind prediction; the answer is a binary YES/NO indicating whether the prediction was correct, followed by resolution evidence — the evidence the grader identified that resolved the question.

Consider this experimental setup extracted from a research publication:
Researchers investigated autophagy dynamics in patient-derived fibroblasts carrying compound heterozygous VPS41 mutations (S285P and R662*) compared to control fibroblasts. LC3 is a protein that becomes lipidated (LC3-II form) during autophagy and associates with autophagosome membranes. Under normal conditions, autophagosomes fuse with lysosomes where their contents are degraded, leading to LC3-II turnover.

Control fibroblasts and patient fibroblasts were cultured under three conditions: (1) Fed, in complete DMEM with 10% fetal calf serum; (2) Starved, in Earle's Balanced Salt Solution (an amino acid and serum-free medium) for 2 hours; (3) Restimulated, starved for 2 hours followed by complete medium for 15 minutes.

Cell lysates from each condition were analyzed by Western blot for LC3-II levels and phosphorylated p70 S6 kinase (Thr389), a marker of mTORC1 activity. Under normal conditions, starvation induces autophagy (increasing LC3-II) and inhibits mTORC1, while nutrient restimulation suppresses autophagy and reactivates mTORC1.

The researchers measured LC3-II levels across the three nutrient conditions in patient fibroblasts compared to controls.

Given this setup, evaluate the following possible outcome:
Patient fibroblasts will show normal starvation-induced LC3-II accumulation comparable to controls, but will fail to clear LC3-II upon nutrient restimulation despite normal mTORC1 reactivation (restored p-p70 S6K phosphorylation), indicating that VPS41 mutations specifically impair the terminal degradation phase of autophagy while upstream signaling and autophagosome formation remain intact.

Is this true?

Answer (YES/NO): NO